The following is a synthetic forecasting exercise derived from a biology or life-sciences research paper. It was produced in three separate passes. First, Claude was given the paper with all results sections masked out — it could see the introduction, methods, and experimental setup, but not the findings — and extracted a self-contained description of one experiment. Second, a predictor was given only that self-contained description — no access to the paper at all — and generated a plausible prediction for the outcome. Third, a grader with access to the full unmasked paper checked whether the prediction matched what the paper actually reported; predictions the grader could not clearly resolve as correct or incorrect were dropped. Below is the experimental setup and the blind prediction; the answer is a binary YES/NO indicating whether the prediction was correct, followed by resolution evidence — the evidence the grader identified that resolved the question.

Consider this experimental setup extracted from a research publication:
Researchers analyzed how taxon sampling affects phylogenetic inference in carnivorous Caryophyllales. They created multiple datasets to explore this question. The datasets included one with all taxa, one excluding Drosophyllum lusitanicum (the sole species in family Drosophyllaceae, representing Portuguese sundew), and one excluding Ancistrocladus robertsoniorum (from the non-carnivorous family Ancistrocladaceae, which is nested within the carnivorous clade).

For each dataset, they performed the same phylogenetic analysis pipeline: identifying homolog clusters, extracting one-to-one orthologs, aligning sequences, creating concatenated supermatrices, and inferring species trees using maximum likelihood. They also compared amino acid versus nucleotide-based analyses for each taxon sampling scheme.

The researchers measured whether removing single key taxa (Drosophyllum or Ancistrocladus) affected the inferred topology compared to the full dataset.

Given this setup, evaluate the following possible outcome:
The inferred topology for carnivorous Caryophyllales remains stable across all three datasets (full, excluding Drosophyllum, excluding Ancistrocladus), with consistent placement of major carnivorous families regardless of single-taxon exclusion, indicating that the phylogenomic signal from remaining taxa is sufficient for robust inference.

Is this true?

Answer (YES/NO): NO